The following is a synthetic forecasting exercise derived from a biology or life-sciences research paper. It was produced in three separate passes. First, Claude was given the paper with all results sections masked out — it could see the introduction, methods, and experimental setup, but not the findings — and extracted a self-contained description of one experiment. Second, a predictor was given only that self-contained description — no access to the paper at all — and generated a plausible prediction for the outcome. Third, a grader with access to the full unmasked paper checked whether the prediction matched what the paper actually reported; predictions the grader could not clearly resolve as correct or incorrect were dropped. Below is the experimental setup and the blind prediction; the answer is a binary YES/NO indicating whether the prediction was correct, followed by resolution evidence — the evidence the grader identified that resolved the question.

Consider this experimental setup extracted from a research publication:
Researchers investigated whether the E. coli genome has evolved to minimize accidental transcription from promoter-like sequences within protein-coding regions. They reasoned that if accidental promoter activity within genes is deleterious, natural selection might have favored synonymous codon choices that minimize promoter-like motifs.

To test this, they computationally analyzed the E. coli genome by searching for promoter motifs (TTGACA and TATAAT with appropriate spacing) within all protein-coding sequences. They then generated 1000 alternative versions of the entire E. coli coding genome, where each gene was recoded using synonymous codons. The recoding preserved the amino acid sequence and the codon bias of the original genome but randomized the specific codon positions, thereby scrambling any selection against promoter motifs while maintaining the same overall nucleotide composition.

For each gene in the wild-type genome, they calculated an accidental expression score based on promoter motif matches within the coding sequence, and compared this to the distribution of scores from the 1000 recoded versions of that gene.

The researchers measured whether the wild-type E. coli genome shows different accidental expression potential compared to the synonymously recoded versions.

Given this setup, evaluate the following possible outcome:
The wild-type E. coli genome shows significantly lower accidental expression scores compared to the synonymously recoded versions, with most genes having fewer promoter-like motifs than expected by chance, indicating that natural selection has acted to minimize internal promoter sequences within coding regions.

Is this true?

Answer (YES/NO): YES